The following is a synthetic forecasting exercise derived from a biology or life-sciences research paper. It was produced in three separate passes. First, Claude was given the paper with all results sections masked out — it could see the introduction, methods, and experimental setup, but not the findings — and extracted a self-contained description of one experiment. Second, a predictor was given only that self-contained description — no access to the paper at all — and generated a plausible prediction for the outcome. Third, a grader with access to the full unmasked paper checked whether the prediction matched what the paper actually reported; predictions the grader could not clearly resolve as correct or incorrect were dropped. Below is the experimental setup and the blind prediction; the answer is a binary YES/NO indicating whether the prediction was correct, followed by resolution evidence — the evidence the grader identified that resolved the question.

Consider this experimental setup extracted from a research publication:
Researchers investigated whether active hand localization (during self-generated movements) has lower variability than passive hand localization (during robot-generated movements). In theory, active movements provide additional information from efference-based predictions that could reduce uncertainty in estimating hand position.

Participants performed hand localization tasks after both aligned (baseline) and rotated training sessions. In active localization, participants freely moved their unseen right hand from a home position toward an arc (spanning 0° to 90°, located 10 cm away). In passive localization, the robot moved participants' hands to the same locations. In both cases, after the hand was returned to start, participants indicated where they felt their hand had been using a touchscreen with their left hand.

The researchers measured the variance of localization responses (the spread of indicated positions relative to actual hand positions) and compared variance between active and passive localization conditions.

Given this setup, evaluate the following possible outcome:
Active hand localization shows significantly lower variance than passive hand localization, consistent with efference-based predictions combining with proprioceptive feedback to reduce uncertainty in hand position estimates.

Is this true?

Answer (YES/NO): NO